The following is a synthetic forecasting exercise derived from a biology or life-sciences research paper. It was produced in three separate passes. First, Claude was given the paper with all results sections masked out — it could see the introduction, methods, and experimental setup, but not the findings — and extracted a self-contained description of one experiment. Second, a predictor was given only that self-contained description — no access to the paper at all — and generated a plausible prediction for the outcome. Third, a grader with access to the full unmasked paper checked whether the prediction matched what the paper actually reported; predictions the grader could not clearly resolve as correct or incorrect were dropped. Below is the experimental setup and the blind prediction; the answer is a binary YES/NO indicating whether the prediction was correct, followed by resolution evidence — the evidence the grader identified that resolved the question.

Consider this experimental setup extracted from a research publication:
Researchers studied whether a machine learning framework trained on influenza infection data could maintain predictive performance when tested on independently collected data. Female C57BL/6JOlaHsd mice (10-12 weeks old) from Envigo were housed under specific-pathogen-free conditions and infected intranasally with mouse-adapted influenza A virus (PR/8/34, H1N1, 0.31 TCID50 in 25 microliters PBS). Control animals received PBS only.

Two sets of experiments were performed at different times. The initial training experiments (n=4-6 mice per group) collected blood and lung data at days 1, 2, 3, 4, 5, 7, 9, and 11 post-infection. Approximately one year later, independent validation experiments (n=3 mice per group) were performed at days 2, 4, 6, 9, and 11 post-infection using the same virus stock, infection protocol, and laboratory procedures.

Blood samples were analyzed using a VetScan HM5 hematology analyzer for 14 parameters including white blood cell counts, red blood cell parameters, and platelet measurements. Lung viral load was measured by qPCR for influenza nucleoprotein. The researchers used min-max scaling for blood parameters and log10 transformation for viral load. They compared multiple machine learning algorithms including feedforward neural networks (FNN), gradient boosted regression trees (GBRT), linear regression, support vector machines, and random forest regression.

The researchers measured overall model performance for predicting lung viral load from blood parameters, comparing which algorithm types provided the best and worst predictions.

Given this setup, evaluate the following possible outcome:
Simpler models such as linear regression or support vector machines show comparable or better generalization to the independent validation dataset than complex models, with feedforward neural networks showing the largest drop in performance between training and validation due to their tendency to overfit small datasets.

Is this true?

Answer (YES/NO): NO